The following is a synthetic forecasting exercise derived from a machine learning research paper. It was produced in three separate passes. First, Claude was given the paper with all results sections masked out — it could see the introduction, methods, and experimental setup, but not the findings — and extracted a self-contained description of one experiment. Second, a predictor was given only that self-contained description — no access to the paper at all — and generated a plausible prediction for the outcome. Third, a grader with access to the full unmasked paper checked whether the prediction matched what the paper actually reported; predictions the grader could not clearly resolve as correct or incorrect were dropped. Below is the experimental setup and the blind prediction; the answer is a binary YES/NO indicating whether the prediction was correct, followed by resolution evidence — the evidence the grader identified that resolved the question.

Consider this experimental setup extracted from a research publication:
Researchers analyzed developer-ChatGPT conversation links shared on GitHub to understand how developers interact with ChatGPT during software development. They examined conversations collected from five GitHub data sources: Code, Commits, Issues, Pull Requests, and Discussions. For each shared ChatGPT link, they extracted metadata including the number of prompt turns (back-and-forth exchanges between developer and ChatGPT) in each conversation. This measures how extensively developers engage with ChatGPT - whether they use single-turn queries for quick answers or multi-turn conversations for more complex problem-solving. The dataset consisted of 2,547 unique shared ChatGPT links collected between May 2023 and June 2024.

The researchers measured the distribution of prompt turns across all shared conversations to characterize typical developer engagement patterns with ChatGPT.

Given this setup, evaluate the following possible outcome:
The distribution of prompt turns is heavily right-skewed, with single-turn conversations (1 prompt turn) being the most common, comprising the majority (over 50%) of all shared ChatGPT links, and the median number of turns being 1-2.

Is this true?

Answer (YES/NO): NO